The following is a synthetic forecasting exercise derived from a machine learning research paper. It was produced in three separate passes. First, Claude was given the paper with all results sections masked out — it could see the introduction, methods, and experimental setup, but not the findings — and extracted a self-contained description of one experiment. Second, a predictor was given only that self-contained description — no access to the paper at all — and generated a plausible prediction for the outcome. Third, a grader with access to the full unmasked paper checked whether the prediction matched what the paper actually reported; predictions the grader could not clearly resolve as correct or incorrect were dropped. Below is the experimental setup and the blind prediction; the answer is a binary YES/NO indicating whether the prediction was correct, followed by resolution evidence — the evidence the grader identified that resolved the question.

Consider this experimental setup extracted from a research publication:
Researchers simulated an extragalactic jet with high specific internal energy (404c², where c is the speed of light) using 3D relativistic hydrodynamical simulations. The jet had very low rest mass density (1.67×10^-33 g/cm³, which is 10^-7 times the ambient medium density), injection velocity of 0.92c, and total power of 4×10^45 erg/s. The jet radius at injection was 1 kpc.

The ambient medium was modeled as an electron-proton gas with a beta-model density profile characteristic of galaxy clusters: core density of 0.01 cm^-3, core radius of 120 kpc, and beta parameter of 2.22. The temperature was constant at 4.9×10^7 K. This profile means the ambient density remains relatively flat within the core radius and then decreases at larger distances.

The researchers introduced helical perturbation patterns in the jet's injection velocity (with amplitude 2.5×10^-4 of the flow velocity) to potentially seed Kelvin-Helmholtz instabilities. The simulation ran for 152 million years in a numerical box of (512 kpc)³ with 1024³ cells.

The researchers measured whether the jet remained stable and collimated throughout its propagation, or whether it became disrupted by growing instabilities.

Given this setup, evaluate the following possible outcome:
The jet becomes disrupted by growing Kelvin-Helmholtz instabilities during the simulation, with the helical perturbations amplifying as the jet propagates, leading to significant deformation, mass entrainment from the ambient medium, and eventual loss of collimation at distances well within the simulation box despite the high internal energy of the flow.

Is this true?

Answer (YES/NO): YES